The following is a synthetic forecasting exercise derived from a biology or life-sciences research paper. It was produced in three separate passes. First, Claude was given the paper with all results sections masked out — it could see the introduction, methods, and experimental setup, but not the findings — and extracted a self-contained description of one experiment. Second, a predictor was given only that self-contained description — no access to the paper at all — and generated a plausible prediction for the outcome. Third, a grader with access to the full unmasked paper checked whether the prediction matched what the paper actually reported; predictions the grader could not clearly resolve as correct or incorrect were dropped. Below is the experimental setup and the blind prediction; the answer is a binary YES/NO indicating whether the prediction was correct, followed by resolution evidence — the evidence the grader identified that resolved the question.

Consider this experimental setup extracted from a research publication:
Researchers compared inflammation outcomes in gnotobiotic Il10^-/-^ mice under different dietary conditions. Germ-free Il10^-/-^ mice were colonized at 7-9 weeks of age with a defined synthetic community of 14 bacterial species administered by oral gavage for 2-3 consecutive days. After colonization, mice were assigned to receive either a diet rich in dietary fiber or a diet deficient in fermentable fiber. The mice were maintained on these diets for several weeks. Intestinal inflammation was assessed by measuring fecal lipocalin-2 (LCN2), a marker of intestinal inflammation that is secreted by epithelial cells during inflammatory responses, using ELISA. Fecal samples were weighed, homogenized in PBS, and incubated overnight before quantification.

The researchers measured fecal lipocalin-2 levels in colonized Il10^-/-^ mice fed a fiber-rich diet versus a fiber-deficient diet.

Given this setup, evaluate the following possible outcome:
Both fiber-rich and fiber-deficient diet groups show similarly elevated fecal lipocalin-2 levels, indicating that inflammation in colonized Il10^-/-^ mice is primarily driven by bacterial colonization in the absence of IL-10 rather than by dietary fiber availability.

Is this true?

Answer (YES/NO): NO